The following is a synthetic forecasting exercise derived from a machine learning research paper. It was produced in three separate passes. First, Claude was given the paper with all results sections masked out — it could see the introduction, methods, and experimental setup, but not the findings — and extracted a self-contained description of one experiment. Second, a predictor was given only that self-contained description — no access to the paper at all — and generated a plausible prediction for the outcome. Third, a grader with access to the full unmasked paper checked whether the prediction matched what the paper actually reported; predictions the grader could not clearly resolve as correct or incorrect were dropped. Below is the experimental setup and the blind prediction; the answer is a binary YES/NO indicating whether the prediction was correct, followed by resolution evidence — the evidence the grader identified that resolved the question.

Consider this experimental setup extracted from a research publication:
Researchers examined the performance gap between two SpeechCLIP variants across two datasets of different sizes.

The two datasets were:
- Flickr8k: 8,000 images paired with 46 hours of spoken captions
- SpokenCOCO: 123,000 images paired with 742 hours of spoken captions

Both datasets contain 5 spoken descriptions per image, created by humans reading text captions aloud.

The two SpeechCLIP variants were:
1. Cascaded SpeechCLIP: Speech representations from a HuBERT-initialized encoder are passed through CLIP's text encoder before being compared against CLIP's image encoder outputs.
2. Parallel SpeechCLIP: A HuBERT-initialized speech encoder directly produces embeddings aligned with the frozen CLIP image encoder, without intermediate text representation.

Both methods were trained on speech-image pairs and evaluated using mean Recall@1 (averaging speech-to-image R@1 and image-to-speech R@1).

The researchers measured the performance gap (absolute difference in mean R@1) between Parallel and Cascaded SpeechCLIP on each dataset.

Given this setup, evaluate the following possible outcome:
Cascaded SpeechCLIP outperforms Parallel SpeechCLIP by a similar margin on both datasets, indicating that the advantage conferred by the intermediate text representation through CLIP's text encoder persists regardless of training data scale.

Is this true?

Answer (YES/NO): NO